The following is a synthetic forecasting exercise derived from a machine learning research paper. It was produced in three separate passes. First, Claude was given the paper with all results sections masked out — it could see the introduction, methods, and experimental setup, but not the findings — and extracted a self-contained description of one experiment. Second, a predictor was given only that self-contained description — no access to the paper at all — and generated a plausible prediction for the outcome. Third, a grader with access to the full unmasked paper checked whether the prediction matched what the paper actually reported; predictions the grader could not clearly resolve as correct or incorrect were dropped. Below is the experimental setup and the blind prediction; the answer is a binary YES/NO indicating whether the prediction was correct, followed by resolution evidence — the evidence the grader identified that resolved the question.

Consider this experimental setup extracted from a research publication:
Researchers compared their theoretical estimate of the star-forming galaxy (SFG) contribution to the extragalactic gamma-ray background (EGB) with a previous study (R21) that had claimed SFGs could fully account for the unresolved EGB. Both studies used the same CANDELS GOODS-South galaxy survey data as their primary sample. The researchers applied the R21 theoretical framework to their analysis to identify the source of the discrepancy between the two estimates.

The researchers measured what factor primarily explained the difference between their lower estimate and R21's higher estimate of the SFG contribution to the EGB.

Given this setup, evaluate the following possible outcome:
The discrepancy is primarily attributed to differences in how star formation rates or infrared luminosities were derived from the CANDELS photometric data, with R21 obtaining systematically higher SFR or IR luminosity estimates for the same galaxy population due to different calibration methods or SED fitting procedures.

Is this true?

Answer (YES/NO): NO